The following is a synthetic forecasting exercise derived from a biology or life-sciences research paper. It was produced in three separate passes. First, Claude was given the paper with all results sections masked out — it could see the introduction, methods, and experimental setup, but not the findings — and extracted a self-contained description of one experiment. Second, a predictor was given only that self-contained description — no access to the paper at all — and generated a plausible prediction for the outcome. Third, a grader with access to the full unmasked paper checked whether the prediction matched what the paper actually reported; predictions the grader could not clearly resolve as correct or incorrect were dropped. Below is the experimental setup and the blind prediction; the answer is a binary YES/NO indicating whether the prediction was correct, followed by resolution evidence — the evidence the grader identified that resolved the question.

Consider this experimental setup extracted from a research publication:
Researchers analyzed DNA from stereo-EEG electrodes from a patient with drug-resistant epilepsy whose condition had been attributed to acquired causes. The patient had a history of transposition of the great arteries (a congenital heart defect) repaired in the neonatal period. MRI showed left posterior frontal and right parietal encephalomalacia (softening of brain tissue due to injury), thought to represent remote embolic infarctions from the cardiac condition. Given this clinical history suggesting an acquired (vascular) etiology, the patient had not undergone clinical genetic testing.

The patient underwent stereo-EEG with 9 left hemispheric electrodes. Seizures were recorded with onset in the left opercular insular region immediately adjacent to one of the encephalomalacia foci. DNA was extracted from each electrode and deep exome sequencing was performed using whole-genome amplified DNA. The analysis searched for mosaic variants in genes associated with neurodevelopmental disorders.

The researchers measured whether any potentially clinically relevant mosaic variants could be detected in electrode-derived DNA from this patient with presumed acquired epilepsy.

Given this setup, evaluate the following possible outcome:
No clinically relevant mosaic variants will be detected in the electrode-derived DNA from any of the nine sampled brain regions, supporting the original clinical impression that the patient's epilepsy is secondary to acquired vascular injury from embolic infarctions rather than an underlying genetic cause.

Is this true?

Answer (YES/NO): NO